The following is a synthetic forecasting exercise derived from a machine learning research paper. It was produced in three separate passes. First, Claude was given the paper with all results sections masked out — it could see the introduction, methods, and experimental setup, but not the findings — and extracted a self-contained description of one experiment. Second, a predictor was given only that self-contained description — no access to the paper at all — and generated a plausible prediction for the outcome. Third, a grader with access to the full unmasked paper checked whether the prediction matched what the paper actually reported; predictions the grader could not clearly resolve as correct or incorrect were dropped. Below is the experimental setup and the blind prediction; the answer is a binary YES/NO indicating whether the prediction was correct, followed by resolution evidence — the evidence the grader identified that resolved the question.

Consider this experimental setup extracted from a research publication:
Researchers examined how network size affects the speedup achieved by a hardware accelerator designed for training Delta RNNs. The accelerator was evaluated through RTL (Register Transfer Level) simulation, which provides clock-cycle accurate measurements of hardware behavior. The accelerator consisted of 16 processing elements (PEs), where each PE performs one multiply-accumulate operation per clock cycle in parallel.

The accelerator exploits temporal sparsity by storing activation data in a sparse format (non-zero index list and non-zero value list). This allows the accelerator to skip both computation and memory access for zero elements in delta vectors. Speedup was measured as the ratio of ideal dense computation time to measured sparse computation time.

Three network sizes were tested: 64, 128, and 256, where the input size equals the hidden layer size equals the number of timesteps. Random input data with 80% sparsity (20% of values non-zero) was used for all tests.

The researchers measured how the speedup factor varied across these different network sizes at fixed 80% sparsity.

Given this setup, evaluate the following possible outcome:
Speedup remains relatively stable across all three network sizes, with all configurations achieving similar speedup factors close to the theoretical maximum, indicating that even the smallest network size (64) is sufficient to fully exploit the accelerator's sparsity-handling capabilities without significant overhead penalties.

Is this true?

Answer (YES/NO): NO